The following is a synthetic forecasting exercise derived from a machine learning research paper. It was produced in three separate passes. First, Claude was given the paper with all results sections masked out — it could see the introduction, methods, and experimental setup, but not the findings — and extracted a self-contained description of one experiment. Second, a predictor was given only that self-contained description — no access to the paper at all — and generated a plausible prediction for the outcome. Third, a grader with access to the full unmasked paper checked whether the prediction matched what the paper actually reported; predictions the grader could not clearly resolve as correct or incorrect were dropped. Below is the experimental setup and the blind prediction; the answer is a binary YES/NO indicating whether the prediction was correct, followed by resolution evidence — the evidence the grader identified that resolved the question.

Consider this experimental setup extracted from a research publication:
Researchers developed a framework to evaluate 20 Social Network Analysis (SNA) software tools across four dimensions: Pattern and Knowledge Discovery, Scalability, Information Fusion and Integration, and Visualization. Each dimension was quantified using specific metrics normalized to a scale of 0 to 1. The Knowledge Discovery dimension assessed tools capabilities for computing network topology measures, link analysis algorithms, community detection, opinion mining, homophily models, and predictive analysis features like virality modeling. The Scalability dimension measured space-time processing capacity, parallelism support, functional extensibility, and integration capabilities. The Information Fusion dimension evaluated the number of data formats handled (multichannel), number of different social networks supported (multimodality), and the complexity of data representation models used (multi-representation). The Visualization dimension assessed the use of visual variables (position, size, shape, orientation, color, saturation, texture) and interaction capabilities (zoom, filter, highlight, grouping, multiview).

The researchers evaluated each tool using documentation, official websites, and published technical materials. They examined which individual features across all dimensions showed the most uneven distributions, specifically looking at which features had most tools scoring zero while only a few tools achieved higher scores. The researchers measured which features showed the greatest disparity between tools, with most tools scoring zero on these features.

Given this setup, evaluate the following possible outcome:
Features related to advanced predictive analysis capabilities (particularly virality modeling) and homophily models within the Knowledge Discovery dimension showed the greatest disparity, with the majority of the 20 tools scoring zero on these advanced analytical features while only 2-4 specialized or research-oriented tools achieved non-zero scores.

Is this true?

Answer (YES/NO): NO